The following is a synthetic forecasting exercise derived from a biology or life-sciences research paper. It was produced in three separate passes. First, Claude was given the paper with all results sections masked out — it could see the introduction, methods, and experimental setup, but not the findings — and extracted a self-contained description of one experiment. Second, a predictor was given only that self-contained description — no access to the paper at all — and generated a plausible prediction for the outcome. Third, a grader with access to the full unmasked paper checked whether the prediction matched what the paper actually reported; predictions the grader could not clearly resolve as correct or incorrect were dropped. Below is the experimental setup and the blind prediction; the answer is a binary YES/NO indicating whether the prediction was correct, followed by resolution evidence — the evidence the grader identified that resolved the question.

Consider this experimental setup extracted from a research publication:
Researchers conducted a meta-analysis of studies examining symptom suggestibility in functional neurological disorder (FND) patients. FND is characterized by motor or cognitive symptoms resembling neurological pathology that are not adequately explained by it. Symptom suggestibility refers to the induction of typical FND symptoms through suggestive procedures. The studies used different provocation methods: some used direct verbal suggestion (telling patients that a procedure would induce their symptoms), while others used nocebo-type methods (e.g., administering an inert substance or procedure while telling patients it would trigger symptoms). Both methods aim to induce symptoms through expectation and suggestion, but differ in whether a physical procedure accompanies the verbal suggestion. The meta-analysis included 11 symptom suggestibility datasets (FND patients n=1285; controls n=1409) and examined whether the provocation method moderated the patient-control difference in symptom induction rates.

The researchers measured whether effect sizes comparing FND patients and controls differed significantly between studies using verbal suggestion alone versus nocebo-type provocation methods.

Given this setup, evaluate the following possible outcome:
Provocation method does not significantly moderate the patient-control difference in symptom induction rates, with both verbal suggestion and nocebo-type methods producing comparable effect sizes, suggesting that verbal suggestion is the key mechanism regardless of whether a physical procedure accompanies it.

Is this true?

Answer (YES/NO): YES